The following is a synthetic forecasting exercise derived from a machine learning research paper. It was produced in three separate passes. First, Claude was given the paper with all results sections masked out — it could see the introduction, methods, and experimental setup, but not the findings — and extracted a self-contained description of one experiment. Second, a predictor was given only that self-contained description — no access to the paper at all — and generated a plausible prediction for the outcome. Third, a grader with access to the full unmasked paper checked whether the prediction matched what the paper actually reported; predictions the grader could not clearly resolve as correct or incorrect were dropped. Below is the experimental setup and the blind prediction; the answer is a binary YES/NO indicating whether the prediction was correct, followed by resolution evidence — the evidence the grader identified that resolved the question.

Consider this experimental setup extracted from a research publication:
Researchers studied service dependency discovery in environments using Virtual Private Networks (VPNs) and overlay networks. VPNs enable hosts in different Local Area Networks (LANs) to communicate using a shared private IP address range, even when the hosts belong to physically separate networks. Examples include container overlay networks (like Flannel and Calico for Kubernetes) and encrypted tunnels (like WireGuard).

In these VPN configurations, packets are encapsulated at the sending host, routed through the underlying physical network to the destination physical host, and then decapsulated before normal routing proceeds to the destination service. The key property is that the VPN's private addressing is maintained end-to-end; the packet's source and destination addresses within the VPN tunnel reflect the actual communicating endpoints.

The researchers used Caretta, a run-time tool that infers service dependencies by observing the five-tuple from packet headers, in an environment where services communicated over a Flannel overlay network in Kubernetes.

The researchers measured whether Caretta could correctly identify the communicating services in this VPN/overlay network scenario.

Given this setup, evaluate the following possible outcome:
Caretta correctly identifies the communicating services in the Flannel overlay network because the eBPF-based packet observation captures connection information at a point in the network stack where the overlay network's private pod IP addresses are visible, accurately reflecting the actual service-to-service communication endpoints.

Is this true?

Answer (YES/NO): YES